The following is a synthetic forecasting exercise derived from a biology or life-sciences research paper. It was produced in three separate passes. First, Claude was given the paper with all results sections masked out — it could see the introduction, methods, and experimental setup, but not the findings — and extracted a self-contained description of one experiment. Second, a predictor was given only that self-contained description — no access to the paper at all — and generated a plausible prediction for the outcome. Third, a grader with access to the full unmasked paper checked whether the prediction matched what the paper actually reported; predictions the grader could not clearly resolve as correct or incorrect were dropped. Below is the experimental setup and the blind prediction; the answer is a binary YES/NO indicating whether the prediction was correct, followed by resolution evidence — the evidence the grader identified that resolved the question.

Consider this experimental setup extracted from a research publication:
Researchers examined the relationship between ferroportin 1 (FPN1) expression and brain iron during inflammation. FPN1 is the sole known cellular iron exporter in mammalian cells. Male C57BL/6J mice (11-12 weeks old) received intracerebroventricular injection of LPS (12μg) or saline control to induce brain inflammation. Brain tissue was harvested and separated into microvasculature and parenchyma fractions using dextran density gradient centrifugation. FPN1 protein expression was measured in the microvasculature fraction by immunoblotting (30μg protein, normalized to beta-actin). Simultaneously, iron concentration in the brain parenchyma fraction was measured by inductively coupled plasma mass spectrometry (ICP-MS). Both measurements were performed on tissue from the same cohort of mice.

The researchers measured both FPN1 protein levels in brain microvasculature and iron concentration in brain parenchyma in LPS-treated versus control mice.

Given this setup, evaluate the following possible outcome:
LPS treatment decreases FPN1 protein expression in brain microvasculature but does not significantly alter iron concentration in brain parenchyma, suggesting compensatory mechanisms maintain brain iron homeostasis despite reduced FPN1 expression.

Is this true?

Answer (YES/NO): NO